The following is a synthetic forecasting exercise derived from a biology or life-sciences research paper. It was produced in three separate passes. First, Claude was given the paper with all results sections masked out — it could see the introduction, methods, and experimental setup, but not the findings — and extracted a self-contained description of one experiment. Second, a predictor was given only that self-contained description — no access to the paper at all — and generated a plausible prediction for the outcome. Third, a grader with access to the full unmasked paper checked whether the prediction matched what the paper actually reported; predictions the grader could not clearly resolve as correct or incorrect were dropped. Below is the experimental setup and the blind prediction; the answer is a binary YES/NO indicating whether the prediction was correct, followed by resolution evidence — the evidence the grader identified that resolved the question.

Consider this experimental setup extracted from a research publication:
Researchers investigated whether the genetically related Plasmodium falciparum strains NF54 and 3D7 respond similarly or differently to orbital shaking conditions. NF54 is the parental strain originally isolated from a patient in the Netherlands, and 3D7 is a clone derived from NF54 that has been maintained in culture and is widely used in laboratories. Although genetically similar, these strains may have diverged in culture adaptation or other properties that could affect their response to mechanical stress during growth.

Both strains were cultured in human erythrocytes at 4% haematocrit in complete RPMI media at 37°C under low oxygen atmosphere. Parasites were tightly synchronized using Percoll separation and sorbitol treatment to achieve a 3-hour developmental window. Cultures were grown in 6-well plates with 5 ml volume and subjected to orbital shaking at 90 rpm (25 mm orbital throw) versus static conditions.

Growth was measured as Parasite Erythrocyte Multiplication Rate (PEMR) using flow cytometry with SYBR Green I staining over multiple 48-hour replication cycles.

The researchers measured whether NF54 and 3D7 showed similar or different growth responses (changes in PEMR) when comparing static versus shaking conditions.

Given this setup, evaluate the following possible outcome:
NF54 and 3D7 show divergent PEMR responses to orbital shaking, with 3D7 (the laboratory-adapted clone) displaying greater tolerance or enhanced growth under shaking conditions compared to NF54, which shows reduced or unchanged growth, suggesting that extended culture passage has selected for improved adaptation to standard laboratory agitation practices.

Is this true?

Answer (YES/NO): NO